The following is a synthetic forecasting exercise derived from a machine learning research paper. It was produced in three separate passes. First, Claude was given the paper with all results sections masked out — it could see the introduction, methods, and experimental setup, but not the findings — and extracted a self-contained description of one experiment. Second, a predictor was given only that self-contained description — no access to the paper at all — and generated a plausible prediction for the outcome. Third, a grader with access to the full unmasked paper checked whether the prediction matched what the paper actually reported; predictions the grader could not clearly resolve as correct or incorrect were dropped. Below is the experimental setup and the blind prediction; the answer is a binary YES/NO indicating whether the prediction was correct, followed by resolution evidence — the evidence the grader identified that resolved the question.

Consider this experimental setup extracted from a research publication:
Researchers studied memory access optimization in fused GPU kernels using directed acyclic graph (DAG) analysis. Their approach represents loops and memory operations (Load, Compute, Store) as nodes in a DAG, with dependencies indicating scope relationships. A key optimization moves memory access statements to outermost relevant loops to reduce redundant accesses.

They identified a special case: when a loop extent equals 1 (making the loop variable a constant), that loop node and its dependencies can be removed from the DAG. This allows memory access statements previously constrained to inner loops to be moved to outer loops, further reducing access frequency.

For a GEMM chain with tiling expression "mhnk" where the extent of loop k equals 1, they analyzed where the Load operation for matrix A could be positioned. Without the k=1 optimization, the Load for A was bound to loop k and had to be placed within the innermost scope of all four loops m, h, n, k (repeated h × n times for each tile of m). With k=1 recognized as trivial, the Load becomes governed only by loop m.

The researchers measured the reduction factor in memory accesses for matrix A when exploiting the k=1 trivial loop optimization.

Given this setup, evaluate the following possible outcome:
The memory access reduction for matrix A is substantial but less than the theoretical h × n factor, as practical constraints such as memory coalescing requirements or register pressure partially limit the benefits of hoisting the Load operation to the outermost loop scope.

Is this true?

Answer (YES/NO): NO